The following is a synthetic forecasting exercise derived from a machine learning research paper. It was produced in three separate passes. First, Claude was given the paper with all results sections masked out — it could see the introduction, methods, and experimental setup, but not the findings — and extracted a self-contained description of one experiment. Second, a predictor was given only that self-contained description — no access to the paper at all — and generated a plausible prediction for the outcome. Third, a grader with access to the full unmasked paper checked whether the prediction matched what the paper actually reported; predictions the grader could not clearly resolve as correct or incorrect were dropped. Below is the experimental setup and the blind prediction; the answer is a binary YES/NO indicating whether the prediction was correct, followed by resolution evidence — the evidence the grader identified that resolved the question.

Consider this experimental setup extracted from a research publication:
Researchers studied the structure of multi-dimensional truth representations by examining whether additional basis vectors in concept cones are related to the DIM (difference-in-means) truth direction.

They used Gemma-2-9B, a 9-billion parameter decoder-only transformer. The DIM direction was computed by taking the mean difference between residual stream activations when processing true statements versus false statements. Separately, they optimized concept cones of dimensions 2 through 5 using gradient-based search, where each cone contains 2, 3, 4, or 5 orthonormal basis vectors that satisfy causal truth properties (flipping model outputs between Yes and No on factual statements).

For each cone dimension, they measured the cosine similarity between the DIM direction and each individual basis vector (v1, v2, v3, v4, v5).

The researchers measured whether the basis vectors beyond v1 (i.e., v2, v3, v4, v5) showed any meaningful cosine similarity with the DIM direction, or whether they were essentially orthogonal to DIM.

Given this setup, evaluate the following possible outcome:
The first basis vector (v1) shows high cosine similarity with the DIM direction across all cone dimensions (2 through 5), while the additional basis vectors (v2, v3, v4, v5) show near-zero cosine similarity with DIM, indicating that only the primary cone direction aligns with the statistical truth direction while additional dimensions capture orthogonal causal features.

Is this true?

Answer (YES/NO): NO